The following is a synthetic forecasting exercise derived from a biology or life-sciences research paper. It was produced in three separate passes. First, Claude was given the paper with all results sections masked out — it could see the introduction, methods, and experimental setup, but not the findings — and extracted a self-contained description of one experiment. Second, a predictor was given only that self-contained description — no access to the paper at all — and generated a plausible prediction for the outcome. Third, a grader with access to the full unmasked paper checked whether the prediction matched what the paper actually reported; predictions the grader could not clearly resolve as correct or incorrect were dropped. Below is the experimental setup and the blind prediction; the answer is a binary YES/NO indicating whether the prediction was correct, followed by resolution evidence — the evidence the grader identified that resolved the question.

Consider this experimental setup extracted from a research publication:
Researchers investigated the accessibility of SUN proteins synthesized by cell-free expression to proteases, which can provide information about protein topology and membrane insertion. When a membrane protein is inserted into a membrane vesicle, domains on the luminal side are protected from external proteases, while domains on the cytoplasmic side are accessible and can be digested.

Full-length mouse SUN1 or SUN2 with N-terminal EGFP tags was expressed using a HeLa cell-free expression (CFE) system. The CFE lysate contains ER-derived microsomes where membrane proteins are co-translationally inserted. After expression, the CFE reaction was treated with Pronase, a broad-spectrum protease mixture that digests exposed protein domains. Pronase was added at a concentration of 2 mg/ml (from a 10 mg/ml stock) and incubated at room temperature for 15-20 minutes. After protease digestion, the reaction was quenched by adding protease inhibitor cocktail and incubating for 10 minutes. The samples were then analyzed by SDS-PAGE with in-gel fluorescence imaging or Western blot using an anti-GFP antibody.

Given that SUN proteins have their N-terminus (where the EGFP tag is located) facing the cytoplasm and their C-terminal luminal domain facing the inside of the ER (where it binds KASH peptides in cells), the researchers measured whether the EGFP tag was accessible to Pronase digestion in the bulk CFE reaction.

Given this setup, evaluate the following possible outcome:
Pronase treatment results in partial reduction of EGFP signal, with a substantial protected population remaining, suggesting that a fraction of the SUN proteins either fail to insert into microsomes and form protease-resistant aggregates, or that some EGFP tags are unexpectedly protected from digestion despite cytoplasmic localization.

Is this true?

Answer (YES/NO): NO